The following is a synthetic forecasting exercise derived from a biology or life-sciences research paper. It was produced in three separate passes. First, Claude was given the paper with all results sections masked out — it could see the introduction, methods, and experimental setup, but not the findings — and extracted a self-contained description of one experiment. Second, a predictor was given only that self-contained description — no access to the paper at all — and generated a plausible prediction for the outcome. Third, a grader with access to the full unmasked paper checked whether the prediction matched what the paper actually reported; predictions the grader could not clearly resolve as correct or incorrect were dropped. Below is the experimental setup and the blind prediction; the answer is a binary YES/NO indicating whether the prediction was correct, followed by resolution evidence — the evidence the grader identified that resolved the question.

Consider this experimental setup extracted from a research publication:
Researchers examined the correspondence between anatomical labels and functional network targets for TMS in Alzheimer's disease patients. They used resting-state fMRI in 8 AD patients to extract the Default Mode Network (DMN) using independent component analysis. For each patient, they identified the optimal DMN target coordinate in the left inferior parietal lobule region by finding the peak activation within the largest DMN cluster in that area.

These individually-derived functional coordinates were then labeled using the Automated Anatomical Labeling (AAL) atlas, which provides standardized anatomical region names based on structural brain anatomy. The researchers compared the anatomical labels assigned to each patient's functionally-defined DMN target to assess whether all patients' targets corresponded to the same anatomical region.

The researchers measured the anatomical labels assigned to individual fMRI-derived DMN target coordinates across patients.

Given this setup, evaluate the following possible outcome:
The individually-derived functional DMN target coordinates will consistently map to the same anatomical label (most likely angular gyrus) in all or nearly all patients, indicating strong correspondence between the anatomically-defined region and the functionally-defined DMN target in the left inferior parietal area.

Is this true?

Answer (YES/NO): NO